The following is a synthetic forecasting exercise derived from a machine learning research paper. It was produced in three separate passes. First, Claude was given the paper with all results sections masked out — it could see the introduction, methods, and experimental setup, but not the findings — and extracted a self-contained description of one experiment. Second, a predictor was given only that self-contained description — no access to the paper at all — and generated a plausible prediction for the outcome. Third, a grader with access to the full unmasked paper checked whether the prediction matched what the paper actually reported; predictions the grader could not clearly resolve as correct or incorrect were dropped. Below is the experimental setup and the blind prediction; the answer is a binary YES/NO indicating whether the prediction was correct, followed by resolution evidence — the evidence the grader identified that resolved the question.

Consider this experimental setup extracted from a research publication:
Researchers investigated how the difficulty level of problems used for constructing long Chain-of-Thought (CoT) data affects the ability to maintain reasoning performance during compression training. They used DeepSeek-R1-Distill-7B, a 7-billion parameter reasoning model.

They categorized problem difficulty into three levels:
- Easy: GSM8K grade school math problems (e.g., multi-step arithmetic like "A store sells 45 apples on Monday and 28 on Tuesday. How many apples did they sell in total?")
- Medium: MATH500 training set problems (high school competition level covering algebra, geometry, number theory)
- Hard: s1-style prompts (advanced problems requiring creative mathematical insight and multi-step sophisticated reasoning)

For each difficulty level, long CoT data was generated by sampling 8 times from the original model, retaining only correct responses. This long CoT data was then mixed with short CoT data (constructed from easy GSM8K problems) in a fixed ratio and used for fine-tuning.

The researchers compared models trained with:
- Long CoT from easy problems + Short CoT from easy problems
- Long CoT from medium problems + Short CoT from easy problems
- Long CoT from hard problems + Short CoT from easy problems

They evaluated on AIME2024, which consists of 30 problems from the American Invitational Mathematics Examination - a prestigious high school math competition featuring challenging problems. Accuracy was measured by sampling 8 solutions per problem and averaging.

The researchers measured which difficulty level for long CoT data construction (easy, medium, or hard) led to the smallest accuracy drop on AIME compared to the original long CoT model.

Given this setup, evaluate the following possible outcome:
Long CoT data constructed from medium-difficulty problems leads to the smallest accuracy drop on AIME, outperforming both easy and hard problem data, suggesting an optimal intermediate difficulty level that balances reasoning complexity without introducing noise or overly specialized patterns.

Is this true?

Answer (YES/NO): NO